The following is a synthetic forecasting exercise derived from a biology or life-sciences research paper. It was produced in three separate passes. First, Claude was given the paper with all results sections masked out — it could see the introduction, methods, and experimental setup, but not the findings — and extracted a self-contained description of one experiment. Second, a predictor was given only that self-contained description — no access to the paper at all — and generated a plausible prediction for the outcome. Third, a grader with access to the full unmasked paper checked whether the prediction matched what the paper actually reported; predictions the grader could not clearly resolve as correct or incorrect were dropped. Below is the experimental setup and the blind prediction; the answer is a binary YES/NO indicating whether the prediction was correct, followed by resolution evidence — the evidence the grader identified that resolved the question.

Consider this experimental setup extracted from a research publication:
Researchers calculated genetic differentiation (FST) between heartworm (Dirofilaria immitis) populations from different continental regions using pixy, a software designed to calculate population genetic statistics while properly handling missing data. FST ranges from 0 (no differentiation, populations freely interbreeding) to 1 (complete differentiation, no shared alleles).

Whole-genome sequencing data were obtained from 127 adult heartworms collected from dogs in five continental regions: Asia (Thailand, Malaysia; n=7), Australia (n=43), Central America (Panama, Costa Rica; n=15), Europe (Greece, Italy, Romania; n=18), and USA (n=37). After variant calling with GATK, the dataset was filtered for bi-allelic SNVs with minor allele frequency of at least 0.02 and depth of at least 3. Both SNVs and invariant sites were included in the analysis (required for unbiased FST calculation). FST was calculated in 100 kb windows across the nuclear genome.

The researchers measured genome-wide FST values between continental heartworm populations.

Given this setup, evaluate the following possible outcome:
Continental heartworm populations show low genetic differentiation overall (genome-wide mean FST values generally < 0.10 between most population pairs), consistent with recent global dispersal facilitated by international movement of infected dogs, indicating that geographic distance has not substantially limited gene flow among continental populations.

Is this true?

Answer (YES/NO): NO